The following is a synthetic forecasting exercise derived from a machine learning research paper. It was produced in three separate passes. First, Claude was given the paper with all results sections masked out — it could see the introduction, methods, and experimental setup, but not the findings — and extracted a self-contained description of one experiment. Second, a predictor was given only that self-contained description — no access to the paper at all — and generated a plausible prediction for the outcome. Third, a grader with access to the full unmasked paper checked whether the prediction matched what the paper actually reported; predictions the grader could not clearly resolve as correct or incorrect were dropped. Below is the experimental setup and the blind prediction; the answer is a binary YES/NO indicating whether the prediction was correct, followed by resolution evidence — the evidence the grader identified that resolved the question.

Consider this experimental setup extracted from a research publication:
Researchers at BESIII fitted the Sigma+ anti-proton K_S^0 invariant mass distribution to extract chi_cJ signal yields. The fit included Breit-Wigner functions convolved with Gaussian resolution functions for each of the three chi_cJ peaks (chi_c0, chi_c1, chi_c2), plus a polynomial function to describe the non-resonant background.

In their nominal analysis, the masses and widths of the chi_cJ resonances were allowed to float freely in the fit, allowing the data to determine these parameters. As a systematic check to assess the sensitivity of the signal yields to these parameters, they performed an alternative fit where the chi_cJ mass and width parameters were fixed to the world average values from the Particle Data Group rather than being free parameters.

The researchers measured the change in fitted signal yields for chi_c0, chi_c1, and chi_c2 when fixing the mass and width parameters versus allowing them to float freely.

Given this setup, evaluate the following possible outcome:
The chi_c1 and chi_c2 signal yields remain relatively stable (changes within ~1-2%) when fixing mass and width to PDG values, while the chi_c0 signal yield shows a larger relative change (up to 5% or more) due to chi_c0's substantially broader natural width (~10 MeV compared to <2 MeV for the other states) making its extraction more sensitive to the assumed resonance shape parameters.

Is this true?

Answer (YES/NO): NO